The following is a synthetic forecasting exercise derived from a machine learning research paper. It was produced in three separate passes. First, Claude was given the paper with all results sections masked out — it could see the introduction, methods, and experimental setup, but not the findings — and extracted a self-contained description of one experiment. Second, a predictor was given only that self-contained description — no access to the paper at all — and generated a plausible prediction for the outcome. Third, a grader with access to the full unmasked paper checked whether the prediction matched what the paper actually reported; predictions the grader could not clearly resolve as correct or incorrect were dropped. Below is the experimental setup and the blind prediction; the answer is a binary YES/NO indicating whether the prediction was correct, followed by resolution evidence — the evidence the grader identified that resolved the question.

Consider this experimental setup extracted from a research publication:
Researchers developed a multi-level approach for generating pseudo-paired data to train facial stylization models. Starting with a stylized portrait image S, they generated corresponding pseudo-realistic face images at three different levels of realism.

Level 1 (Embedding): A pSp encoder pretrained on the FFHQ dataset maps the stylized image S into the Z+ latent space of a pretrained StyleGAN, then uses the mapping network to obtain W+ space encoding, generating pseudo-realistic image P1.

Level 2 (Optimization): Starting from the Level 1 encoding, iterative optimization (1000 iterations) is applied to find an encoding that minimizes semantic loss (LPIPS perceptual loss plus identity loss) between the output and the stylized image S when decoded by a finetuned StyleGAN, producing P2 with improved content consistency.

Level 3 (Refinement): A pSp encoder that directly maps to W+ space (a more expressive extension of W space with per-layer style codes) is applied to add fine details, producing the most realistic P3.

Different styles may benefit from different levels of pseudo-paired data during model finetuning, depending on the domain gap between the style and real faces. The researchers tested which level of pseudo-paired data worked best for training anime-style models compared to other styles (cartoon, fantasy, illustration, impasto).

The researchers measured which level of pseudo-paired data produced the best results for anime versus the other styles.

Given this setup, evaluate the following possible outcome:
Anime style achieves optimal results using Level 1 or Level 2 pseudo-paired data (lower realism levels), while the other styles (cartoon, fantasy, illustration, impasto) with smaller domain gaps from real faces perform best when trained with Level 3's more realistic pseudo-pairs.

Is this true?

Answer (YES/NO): NO